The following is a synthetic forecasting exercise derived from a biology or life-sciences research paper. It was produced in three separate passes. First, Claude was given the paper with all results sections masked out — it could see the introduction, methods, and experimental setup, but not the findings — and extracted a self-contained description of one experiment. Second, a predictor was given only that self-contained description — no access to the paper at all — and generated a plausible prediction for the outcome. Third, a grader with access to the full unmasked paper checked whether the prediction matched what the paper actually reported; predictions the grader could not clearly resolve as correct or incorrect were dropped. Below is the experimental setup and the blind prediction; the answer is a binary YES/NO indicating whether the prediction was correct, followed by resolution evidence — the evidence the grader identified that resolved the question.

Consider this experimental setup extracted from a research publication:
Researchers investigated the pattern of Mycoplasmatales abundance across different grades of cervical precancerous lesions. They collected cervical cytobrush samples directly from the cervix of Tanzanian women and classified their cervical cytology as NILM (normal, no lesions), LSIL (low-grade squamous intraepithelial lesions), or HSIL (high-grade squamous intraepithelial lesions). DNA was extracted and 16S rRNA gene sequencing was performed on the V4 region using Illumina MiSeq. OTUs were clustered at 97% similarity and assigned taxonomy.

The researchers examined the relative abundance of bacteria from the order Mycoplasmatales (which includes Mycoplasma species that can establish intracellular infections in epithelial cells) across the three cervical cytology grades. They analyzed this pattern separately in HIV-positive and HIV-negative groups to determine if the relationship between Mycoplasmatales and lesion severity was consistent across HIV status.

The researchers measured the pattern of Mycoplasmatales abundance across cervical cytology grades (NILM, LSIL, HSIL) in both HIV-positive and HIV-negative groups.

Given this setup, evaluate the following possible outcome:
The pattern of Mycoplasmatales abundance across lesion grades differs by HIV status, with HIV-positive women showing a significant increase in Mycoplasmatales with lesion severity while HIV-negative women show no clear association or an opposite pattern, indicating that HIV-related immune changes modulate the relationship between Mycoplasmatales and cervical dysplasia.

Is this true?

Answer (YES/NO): NO